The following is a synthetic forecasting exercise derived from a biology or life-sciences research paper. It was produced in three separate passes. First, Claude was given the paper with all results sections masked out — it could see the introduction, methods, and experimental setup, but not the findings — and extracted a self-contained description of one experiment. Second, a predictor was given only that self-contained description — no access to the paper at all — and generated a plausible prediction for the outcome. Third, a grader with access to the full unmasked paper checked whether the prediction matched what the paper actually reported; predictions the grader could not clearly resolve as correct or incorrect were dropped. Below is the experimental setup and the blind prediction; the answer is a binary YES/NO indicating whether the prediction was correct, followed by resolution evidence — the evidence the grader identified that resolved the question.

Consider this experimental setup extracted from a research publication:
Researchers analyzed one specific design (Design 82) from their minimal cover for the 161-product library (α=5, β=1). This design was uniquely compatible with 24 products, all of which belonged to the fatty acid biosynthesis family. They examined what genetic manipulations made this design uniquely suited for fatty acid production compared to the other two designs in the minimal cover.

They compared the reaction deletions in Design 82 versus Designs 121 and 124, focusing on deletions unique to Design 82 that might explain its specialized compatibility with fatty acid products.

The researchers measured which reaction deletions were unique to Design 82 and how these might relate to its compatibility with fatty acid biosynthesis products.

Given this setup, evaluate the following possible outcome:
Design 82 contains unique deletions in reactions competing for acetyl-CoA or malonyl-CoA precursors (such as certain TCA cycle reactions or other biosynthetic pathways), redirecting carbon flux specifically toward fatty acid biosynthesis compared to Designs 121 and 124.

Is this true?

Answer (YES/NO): NO